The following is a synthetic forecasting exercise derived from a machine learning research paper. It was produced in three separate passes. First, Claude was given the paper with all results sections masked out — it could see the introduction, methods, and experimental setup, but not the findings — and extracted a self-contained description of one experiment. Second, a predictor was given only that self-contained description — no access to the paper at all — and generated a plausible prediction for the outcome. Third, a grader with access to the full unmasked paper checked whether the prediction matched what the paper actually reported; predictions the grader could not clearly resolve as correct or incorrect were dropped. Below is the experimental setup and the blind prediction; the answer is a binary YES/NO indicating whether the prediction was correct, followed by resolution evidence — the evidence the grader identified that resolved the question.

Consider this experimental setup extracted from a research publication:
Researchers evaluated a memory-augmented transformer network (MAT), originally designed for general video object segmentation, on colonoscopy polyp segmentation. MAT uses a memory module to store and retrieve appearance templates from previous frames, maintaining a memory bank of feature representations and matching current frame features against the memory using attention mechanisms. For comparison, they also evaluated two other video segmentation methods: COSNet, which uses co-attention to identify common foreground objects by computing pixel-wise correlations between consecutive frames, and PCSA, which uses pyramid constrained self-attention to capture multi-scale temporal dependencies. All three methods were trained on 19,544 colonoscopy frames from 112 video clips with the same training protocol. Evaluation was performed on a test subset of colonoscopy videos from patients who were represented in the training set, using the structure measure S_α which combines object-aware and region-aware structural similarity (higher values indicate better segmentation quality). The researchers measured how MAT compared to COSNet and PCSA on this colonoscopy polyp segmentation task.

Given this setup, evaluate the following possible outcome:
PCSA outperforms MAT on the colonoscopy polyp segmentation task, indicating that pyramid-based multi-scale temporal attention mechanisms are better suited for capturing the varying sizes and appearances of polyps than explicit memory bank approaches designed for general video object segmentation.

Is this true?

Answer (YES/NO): NO